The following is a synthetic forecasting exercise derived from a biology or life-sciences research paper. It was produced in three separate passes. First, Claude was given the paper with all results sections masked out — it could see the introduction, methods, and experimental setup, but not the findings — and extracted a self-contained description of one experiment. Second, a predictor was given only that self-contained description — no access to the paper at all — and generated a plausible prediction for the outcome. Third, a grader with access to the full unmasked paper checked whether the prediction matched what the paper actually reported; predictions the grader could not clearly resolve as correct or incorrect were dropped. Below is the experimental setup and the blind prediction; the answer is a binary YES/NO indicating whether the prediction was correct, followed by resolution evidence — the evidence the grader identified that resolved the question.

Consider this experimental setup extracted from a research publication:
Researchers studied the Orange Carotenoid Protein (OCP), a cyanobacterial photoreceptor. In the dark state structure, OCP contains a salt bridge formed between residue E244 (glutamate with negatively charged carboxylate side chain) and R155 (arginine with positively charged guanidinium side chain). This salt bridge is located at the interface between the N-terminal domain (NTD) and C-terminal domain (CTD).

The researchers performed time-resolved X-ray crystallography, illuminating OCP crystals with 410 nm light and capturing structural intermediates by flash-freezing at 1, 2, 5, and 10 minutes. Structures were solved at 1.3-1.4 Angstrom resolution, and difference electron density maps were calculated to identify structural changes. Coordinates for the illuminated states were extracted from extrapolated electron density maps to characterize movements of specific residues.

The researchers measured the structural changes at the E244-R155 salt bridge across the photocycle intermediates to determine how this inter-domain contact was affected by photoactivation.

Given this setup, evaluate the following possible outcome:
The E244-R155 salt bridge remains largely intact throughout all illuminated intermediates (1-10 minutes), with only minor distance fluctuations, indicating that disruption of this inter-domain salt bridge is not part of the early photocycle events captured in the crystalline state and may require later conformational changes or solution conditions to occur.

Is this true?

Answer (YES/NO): NO